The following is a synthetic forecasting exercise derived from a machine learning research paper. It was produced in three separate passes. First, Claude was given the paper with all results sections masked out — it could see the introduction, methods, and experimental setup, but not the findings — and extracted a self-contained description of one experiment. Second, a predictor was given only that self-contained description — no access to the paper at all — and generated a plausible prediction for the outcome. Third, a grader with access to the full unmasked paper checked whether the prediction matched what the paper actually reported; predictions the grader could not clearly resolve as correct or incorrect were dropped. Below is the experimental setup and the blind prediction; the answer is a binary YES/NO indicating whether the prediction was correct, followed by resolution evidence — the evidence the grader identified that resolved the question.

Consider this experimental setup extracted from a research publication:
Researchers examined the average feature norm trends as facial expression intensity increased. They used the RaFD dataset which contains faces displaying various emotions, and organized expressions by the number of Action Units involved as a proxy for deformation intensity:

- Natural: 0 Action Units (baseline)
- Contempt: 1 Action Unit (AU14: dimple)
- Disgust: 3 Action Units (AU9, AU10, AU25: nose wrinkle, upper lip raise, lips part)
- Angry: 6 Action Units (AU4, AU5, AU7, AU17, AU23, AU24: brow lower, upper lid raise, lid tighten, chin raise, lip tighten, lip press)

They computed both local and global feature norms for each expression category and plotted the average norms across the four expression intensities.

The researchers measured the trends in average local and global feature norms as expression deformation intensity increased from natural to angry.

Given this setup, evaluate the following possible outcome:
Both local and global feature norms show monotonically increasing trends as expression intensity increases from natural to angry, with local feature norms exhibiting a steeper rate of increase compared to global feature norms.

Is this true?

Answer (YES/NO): NO